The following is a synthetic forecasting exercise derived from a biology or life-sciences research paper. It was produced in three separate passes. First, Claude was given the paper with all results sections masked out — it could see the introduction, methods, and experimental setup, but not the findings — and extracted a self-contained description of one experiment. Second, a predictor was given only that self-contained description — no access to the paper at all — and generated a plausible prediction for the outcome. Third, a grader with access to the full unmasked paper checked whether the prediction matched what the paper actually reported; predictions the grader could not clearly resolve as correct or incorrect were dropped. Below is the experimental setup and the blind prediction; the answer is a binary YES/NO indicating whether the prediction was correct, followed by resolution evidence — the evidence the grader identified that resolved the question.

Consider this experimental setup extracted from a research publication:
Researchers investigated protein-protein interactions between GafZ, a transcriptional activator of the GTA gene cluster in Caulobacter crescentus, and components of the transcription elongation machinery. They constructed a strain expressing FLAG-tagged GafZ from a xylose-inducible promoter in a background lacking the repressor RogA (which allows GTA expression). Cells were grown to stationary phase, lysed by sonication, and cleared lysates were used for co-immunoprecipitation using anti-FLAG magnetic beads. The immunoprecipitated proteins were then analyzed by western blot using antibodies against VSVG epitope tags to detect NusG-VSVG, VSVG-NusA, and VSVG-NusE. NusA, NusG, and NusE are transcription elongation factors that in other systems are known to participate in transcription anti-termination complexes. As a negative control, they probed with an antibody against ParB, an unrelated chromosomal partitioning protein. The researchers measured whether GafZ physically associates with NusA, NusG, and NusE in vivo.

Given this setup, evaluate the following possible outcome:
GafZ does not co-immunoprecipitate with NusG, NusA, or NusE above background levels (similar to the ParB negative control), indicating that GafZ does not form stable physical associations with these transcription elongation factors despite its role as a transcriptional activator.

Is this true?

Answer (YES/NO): NO